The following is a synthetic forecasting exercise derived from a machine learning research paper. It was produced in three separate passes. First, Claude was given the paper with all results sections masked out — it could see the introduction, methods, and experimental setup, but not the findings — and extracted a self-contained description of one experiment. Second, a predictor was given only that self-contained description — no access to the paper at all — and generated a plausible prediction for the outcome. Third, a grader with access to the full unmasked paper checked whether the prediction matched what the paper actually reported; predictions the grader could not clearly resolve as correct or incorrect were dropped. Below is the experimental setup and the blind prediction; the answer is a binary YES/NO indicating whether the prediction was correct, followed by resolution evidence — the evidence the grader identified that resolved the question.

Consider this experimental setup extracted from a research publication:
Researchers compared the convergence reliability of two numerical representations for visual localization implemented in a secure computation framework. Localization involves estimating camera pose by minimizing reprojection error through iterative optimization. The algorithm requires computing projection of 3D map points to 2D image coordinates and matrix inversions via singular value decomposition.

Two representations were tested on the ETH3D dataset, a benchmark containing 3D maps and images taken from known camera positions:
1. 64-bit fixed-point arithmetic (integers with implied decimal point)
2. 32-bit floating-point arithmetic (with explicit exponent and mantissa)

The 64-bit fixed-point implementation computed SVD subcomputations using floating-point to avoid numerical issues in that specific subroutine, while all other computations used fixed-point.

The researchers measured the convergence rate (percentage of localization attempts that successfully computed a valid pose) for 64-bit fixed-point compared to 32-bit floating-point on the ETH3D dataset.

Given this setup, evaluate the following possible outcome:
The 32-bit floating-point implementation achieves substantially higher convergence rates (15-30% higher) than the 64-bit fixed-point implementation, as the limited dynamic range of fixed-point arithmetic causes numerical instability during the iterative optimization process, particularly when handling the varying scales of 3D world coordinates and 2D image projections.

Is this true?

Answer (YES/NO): NO